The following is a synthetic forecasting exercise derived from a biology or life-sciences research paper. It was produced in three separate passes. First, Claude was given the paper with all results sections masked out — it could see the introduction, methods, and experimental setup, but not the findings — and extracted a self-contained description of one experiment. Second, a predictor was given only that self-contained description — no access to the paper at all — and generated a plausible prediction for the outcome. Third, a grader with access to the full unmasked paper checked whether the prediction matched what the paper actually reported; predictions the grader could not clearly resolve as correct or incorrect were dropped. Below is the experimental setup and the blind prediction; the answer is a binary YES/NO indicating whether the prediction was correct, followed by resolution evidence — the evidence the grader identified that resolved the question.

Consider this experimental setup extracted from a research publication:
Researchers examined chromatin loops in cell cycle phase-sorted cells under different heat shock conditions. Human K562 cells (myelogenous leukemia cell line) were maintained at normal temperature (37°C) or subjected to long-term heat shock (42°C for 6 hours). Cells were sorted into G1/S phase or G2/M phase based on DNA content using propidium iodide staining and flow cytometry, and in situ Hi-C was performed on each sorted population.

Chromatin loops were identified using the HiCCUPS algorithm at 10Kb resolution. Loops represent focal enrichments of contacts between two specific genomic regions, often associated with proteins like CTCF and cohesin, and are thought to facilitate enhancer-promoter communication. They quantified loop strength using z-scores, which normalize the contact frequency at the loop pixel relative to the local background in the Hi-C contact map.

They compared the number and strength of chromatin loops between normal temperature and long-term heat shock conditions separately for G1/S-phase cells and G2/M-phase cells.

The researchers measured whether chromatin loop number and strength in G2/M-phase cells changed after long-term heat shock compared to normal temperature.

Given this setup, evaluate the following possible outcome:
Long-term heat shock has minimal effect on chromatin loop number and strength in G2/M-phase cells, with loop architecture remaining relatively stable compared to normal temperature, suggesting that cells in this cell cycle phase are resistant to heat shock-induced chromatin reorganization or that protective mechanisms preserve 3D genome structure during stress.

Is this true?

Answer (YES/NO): NO